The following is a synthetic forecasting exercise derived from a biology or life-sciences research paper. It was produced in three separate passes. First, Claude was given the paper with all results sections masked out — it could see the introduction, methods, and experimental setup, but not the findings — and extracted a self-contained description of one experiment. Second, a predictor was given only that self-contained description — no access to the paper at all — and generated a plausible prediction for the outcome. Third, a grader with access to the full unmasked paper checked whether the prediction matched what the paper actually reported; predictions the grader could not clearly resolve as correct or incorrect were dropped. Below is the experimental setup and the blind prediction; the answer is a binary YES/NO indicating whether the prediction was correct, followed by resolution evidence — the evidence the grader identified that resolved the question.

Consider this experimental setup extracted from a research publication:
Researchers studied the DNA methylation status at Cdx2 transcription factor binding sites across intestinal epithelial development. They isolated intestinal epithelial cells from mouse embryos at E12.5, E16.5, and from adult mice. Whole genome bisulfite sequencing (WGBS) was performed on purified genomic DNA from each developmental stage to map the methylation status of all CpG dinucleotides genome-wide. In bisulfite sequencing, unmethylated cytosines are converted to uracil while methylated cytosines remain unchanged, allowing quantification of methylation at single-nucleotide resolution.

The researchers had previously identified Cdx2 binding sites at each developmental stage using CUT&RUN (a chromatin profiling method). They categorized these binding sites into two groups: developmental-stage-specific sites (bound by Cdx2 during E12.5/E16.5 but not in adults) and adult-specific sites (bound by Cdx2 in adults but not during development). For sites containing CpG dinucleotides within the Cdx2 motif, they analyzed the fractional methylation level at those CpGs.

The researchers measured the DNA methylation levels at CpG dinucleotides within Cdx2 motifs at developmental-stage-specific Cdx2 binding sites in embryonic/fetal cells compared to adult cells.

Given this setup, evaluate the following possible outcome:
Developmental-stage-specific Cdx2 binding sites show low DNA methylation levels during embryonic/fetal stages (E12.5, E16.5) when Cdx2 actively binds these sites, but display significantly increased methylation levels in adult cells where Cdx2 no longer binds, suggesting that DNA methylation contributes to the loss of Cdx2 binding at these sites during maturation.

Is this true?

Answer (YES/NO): NO